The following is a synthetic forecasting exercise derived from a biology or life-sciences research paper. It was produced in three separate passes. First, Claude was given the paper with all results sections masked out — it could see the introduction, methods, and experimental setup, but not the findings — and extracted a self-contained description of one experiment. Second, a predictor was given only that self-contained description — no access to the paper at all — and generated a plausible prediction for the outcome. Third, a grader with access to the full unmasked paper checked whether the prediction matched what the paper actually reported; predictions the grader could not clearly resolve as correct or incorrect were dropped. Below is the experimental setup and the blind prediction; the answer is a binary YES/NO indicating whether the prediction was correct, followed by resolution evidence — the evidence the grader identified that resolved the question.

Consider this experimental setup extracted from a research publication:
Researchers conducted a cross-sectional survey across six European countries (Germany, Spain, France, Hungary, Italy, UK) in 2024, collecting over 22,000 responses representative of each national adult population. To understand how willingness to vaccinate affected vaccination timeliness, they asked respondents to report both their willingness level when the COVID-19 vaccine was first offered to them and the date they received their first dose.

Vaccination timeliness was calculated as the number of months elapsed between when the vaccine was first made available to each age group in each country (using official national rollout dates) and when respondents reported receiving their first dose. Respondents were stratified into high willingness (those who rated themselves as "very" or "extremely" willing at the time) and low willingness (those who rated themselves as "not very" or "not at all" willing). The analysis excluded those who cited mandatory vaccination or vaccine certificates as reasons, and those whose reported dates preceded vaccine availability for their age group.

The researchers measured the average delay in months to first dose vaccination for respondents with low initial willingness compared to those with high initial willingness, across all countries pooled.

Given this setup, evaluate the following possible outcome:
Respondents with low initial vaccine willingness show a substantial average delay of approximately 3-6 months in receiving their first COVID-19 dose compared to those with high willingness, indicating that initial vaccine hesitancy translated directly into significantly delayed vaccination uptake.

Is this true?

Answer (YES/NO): NO